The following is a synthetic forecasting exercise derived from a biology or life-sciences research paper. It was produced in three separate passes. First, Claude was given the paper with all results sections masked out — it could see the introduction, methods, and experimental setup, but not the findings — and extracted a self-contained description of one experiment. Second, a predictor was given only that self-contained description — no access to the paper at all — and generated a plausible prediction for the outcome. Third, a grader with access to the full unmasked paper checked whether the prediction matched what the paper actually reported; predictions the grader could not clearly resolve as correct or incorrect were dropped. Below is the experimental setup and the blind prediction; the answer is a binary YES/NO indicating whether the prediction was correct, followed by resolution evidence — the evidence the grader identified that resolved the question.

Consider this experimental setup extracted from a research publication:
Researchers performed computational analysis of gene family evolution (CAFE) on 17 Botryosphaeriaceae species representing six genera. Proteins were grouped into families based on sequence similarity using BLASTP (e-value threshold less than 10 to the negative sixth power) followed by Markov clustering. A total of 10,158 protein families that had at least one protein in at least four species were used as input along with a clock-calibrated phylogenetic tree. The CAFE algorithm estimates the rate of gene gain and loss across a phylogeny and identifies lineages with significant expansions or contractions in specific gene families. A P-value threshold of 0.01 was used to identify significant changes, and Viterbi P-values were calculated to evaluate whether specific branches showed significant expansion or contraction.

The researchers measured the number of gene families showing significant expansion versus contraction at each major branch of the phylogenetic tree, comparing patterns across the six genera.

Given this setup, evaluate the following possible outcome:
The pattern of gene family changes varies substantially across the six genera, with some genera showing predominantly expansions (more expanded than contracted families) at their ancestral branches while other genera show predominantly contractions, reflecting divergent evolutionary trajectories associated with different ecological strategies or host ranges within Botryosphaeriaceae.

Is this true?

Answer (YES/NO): YES